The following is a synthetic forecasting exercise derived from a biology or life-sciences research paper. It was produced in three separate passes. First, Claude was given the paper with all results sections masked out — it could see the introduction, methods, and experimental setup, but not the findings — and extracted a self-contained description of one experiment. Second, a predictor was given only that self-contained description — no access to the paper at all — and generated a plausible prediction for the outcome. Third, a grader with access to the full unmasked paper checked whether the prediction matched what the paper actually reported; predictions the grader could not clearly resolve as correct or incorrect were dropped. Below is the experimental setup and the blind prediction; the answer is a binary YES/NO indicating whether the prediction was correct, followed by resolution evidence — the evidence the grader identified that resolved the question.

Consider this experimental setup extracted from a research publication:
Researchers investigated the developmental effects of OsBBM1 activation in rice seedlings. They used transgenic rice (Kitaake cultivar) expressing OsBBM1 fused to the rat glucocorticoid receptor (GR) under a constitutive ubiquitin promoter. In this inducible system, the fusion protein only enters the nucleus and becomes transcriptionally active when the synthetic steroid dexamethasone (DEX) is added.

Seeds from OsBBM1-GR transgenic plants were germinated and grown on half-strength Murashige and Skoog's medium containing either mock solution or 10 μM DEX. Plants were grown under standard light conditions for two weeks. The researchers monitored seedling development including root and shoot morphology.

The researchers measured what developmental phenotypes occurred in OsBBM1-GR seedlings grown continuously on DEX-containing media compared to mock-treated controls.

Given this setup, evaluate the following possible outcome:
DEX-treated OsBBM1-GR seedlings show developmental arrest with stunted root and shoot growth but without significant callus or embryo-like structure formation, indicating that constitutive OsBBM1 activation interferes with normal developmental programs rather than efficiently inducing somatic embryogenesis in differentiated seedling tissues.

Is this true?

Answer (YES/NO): NO